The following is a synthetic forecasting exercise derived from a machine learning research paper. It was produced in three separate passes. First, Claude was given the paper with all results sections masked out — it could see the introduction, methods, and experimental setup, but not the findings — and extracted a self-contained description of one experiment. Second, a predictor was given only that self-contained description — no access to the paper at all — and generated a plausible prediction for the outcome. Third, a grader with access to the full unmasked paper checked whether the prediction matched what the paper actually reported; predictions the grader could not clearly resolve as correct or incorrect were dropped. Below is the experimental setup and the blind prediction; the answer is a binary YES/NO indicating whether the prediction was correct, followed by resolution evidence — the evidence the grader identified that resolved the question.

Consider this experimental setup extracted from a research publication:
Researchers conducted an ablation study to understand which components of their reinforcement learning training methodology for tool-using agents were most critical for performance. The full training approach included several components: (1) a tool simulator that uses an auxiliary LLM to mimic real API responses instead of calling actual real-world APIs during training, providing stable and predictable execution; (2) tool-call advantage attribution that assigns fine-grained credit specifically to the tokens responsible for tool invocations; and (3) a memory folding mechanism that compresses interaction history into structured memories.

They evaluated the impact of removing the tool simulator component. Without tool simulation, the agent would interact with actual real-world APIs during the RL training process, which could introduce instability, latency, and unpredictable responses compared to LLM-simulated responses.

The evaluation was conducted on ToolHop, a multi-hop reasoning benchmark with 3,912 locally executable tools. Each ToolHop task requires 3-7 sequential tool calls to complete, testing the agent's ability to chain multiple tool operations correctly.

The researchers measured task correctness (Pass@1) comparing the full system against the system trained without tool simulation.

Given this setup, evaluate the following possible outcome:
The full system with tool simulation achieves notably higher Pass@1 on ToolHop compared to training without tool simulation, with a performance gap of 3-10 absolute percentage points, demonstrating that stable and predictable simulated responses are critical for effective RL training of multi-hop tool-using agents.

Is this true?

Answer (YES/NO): YES